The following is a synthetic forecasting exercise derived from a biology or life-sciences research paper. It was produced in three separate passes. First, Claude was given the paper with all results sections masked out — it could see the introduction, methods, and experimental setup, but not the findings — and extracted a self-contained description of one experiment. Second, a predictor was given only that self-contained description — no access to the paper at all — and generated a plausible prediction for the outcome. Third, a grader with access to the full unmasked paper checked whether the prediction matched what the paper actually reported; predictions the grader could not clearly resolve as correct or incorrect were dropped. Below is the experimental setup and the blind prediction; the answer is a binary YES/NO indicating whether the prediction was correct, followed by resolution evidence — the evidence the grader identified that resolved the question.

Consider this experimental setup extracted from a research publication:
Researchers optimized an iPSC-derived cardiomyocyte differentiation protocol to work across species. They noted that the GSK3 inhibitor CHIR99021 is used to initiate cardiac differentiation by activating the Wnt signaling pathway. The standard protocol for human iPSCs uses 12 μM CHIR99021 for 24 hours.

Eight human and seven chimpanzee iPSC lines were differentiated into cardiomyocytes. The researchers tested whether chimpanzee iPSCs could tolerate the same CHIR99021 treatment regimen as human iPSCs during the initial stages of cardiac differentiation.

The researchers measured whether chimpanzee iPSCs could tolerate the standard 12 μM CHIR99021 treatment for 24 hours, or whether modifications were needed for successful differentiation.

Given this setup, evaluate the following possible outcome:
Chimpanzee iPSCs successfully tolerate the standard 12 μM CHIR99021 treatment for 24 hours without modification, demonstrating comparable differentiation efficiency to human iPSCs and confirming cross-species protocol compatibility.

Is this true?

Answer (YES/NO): NO